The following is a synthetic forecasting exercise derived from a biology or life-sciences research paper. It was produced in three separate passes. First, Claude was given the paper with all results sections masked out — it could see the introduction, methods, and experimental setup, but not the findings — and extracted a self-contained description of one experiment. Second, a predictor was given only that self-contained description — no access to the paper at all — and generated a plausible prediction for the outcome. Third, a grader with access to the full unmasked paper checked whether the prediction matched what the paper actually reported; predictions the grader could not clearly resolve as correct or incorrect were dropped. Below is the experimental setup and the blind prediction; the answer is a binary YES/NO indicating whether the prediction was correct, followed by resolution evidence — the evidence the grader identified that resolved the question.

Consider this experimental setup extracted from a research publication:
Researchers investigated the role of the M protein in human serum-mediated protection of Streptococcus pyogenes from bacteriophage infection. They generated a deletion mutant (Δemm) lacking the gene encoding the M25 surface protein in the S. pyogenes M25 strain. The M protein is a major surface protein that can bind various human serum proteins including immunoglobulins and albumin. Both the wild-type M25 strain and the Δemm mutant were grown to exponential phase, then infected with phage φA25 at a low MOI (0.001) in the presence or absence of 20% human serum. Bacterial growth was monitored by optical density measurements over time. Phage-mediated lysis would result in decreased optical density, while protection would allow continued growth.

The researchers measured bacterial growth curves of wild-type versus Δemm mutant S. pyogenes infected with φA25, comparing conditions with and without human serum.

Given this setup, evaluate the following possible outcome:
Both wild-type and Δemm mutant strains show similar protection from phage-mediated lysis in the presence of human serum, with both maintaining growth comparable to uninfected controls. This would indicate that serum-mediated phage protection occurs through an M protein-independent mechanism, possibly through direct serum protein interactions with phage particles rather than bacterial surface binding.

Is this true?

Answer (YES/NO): NO